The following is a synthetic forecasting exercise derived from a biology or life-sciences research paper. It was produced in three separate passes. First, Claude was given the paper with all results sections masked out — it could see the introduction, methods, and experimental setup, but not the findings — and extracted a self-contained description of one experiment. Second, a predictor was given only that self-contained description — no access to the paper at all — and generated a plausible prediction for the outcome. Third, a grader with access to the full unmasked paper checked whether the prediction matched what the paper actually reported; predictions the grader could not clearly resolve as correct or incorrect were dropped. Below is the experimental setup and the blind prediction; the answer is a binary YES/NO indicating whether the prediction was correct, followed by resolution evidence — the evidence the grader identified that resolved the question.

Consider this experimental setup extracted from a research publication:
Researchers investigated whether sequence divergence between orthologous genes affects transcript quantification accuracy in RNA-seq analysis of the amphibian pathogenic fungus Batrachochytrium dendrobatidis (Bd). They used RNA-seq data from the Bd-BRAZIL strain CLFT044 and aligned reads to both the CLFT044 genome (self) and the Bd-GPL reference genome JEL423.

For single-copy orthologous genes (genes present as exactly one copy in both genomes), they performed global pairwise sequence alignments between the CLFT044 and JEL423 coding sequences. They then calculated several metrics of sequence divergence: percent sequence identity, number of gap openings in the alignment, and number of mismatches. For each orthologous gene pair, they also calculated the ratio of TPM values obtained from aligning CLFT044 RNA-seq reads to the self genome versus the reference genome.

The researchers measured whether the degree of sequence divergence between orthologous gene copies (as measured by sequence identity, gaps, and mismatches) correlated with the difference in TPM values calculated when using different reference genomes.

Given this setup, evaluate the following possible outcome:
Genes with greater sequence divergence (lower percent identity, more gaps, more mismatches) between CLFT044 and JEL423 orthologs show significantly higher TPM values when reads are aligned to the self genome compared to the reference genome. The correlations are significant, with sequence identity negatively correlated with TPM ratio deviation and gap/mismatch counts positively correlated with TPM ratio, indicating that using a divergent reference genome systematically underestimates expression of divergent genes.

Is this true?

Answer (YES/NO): NO